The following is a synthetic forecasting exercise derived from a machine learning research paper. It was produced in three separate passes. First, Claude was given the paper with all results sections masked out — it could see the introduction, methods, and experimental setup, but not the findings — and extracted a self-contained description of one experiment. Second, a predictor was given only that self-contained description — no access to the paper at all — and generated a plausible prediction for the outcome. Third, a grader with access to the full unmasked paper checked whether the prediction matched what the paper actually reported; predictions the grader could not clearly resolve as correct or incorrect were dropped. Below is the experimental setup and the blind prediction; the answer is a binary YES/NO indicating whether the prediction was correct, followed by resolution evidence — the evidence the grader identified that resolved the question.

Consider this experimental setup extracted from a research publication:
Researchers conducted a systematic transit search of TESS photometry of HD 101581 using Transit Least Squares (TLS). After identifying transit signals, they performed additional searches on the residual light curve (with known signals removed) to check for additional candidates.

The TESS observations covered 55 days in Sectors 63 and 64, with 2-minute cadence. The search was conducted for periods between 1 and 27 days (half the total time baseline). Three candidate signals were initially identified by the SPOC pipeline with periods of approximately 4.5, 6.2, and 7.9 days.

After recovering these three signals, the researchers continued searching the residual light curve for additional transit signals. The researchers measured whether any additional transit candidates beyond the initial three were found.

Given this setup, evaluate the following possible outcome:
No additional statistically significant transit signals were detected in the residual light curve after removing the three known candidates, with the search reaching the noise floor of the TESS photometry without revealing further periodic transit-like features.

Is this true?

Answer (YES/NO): YES